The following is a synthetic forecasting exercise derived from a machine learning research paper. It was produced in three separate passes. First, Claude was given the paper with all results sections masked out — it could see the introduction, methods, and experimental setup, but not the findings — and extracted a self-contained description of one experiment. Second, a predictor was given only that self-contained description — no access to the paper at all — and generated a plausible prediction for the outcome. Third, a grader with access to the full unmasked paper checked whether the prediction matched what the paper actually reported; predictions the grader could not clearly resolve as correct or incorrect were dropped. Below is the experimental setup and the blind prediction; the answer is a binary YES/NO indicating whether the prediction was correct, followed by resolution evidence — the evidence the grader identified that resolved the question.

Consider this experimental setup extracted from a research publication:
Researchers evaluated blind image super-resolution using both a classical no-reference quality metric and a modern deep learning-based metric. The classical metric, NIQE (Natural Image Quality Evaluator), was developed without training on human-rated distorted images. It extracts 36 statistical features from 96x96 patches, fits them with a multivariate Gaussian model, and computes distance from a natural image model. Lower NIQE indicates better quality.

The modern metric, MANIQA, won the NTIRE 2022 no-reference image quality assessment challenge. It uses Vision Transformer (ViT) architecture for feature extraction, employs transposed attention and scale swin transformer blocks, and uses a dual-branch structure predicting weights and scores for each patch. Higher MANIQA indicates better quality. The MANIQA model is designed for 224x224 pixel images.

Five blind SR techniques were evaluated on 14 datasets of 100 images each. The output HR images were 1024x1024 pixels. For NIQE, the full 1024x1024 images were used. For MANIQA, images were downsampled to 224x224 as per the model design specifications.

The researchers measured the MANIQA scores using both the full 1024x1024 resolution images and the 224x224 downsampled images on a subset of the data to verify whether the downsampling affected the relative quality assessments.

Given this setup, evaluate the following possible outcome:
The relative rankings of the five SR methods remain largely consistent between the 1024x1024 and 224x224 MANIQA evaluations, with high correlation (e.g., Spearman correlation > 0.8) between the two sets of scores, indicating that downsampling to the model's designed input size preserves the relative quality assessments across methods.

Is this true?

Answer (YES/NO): YES